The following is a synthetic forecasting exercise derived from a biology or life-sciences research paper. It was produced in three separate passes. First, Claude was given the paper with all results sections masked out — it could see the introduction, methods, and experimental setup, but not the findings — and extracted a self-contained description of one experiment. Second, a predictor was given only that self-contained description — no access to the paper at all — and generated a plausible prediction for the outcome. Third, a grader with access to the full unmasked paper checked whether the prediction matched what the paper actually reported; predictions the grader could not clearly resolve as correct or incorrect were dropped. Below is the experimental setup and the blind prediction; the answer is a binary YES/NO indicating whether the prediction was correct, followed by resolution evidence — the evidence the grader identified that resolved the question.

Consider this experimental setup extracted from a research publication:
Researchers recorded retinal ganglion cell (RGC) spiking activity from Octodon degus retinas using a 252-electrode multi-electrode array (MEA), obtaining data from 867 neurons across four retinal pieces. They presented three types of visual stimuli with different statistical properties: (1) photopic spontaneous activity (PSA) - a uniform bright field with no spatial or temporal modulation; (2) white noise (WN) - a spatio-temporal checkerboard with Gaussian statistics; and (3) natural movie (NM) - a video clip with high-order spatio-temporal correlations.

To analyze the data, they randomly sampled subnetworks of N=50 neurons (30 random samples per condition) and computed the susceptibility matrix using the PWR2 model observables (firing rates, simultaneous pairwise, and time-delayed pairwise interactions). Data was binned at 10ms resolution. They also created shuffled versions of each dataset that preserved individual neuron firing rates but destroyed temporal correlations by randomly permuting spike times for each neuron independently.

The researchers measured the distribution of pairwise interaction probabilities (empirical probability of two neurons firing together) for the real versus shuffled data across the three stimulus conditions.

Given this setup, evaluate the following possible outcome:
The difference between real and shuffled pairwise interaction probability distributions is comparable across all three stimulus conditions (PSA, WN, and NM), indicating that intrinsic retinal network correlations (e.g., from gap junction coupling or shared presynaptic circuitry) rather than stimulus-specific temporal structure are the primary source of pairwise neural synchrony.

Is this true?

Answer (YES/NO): NO